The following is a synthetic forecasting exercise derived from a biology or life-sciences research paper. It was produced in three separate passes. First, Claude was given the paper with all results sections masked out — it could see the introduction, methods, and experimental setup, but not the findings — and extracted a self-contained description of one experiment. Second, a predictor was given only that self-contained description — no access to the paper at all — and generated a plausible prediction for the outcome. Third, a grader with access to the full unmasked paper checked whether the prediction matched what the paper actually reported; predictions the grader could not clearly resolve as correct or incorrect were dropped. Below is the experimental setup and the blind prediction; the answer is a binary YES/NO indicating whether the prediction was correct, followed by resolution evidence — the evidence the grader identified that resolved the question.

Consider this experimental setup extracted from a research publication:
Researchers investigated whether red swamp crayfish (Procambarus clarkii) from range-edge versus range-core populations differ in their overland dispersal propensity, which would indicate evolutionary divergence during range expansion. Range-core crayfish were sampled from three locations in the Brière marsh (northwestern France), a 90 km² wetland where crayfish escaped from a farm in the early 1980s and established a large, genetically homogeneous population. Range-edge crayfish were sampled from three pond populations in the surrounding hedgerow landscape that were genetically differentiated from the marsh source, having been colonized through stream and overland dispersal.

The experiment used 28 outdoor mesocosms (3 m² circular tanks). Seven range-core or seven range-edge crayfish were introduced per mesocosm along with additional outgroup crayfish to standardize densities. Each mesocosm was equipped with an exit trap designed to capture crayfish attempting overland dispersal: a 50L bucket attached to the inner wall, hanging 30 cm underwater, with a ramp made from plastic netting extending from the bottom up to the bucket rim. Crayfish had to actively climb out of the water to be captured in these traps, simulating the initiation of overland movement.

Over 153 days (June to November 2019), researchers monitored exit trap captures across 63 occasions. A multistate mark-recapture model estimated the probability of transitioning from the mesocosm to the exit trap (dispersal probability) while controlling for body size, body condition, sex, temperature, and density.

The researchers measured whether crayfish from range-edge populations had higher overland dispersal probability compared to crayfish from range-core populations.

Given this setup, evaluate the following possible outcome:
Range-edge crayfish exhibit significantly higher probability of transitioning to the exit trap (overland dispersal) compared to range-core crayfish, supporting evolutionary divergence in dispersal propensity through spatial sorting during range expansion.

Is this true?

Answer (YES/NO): NO